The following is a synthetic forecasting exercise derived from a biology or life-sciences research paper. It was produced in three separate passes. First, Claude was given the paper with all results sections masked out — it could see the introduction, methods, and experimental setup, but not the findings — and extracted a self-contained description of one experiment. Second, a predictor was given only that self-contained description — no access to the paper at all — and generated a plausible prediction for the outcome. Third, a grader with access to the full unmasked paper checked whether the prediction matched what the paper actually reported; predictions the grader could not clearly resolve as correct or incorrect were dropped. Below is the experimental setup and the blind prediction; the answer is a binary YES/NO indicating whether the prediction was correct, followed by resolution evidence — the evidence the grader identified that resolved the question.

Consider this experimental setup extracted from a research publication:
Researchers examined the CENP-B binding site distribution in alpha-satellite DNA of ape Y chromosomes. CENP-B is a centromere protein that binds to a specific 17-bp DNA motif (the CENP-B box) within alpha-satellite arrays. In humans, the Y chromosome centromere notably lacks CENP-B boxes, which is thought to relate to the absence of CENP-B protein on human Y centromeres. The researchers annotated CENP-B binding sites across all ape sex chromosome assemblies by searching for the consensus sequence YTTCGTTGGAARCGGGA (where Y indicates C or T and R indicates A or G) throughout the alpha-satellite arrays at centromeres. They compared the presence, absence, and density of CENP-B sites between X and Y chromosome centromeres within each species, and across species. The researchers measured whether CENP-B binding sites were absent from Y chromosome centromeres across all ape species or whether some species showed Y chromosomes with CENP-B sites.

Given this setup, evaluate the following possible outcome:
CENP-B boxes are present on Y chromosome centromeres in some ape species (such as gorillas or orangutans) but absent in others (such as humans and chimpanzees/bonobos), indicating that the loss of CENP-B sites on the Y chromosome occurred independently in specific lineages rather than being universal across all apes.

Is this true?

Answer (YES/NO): YES